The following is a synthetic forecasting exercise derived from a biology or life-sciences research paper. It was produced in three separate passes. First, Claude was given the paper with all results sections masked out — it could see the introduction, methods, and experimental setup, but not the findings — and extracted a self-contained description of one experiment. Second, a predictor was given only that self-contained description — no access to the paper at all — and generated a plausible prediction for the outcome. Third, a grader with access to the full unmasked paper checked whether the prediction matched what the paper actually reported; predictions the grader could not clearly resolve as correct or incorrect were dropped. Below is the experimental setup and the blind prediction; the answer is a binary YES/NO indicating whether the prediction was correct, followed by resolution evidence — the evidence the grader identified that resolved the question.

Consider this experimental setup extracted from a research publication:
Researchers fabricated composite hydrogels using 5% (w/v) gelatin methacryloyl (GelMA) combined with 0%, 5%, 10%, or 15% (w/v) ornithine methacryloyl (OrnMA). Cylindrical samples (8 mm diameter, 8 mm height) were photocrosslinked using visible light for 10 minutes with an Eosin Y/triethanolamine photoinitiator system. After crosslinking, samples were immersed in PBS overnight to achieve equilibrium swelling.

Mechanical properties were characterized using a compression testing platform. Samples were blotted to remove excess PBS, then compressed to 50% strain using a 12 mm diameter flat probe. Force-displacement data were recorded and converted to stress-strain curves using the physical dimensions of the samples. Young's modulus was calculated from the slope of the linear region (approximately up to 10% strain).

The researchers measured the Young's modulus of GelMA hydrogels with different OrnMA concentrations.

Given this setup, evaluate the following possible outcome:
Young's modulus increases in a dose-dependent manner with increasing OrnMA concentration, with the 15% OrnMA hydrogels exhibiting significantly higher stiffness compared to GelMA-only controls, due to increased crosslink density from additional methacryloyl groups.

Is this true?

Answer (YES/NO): NO